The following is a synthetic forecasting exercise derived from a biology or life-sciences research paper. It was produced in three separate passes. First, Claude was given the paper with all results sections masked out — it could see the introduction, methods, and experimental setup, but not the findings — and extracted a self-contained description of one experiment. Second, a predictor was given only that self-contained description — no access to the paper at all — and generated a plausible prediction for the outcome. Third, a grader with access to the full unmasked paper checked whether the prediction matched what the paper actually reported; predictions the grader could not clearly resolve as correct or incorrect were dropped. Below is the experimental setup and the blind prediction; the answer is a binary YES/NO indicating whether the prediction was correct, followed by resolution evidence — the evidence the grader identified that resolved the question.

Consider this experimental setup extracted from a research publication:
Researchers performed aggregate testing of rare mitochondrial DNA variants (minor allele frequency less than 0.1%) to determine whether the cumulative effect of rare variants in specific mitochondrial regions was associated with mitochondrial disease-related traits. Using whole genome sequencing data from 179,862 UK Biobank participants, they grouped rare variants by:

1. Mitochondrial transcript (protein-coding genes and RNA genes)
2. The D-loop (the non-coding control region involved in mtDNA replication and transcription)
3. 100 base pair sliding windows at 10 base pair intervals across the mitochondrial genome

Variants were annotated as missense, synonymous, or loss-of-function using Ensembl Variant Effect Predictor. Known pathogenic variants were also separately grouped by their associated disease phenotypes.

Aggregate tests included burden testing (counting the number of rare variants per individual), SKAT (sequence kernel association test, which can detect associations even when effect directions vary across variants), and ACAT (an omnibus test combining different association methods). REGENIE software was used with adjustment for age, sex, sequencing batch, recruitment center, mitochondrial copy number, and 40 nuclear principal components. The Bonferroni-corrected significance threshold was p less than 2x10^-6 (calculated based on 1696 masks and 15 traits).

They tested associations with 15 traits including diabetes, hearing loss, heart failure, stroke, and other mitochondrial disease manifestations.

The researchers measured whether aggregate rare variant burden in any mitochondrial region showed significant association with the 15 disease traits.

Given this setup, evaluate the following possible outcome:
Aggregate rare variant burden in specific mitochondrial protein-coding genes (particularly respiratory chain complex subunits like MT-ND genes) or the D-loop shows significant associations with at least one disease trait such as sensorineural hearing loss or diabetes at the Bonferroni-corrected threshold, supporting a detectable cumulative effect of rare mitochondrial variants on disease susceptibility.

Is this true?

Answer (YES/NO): NO